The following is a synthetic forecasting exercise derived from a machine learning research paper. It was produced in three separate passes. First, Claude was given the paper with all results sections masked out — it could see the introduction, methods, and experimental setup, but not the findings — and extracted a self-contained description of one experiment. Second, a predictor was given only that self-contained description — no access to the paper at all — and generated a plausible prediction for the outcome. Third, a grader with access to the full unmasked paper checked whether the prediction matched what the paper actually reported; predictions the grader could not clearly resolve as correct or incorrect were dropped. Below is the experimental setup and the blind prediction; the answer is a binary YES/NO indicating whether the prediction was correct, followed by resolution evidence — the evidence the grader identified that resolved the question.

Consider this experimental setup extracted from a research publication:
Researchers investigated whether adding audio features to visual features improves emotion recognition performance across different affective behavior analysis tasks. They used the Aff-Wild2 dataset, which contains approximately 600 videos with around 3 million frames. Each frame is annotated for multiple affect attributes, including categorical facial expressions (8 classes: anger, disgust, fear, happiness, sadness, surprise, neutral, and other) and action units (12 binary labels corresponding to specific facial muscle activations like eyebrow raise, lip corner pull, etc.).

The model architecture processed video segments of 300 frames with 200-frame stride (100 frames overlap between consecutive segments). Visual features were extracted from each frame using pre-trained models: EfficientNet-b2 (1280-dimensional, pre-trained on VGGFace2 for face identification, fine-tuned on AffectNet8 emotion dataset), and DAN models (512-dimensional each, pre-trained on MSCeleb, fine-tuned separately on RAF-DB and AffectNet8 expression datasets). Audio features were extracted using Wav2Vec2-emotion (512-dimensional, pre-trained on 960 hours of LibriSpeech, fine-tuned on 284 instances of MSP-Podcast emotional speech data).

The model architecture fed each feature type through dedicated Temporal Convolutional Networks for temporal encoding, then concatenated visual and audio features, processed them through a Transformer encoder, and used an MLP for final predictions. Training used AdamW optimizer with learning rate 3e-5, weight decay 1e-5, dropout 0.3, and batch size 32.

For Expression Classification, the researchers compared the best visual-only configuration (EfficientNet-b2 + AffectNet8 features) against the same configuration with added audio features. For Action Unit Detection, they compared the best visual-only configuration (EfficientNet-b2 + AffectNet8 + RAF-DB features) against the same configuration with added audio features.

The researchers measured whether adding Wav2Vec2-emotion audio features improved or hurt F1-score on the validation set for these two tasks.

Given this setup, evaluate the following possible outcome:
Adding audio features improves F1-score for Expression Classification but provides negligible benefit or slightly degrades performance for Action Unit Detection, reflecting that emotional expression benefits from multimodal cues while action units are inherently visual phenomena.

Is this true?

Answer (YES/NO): NO